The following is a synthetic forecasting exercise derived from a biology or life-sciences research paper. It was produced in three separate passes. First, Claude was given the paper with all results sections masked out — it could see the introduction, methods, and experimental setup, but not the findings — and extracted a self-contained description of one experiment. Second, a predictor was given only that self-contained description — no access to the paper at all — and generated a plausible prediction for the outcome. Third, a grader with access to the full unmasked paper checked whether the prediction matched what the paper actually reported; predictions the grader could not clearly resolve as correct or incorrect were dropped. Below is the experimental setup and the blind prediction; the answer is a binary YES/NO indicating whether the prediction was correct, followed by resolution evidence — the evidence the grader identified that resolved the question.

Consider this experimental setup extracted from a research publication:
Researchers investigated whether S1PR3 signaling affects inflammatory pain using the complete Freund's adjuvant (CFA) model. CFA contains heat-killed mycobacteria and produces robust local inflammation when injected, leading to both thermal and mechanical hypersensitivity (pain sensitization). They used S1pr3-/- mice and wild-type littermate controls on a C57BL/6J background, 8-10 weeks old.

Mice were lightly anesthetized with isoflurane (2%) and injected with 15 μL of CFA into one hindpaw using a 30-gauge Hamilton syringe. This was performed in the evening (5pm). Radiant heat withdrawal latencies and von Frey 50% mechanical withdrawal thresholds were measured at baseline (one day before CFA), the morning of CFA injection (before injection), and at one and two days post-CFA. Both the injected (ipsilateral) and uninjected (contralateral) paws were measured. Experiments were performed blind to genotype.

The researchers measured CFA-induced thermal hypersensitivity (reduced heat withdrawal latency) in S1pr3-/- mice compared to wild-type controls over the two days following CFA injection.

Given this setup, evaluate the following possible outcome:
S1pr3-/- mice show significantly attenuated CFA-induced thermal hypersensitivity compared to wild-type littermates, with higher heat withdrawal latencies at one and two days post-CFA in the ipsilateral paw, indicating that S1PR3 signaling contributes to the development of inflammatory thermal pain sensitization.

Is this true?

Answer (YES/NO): YES